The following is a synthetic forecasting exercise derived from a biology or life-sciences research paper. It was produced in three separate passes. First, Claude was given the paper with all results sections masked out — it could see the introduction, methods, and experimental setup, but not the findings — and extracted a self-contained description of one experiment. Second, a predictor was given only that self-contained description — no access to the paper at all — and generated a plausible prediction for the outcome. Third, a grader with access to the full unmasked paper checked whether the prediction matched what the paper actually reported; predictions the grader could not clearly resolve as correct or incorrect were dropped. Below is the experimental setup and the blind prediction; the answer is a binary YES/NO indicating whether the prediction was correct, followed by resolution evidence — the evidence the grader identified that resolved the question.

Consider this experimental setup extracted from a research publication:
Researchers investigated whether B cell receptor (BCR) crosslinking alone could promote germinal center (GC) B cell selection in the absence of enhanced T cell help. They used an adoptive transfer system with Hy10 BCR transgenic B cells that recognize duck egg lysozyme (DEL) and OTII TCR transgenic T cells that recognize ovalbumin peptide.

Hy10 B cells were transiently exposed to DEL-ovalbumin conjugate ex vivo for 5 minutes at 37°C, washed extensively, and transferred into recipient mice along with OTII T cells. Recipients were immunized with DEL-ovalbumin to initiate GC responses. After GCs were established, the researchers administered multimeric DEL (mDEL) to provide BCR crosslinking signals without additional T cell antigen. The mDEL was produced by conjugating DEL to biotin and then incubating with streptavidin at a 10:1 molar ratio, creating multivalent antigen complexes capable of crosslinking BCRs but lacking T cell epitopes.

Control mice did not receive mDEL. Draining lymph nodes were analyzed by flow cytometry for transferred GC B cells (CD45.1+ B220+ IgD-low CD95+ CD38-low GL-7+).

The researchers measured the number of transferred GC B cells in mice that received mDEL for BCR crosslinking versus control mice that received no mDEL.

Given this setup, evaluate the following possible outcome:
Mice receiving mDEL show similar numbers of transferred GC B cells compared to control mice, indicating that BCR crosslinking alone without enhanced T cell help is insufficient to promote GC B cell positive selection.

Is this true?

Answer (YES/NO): YES